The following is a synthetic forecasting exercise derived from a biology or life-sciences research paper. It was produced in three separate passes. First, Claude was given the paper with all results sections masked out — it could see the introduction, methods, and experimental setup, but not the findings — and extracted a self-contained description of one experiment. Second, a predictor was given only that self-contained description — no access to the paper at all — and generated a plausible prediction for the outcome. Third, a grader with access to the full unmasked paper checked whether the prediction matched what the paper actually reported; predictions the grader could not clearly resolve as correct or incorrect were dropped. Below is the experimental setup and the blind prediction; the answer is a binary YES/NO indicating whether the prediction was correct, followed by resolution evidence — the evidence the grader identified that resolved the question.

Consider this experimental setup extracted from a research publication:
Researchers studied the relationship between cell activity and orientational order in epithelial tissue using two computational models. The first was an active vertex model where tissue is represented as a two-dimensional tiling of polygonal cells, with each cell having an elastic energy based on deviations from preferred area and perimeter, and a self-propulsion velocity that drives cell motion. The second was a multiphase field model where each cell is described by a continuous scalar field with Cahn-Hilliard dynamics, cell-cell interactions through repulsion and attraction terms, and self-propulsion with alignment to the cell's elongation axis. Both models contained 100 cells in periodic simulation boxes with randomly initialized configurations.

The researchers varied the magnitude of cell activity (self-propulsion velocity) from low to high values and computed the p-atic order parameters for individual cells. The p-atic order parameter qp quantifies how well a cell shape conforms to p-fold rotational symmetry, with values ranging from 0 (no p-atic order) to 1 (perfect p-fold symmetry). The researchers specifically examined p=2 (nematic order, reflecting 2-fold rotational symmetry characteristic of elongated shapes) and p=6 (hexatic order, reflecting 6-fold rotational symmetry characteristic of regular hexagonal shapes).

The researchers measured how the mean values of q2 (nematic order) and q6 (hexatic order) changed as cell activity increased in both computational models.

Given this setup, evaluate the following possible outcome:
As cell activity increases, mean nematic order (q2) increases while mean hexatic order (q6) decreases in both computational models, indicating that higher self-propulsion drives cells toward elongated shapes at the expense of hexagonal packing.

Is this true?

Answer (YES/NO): YES